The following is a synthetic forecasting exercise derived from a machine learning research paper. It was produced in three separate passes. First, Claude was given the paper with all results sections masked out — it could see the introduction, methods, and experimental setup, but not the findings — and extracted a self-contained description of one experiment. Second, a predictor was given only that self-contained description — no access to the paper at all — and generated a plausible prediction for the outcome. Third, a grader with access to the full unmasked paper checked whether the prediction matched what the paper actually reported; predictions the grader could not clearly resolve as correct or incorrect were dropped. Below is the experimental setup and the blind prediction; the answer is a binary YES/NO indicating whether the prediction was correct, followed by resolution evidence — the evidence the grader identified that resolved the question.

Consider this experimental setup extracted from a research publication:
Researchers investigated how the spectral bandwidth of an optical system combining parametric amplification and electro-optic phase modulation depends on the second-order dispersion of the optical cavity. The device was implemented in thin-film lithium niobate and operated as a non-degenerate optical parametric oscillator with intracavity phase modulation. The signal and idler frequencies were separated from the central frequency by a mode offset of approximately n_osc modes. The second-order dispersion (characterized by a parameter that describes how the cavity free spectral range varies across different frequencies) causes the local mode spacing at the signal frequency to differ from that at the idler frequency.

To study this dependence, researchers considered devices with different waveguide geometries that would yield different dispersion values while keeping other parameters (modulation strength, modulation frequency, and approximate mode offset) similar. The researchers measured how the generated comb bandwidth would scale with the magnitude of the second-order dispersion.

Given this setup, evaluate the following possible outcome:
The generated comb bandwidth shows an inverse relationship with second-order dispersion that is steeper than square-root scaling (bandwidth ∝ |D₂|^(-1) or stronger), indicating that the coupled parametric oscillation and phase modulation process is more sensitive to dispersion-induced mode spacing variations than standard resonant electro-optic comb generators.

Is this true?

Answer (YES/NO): YES